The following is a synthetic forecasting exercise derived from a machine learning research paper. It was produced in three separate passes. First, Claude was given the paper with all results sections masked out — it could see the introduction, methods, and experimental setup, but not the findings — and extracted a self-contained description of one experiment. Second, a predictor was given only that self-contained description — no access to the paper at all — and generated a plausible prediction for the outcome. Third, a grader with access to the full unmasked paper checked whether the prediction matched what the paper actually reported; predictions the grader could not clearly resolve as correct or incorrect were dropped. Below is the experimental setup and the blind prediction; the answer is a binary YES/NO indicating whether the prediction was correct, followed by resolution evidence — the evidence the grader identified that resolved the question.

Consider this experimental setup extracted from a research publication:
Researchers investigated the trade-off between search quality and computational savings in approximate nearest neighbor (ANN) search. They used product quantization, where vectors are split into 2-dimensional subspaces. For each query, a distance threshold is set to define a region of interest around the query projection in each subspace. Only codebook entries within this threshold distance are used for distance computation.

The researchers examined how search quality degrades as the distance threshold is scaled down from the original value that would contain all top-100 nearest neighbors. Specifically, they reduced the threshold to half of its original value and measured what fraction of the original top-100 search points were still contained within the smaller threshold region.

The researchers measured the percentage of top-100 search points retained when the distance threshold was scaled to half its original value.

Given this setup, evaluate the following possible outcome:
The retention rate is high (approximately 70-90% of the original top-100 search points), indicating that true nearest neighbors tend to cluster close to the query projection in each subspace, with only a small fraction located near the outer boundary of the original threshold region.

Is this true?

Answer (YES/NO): YES